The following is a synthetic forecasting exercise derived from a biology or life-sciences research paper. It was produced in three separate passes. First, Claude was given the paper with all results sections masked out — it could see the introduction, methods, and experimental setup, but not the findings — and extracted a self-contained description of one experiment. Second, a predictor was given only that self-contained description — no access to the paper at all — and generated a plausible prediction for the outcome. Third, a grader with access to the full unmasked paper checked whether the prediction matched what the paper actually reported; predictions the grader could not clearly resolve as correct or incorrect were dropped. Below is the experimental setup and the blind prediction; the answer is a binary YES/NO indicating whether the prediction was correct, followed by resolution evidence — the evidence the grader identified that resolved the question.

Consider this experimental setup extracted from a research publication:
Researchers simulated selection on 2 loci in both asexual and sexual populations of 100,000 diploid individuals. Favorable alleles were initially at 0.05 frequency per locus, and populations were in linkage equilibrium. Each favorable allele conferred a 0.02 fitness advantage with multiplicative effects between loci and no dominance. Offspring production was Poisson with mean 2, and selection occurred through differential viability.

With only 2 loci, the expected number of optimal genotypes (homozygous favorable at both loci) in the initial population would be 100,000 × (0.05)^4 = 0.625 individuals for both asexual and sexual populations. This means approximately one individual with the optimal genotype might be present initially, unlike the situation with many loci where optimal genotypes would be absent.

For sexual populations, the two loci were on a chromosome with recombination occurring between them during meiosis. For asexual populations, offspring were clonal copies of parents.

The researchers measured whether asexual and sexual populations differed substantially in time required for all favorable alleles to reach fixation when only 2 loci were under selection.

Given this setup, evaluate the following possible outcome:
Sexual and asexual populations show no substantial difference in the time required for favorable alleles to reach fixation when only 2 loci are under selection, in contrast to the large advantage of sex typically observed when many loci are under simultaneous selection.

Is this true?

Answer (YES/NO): NO